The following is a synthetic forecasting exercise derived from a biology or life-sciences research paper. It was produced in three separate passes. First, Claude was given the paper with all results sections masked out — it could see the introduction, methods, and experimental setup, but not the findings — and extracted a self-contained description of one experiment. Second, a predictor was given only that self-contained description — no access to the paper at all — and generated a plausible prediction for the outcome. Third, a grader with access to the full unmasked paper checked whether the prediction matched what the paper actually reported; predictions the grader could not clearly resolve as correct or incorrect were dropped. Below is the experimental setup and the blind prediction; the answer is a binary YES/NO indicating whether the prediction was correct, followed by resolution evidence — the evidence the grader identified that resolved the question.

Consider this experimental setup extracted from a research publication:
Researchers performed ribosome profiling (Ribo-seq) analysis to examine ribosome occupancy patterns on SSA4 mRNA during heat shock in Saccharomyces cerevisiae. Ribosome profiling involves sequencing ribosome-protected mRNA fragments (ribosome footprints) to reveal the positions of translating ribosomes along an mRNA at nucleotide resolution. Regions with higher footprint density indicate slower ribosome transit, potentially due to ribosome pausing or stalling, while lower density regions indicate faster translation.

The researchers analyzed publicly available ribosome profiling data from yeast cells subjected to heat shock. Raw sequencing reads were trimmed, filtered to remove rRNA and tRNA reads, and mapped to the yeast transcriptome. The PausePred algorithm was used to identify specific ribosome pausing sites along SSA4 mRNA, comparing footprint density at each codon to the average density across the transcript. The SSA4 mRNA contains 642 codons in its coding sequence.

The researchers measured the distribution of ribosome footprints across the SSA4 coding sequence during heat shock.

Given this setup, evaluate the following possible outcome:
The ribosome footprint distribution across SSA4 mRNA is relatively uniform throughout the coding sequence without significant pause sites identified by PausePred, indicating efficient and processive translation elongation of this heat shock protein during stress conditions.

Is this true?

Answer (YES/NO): NO